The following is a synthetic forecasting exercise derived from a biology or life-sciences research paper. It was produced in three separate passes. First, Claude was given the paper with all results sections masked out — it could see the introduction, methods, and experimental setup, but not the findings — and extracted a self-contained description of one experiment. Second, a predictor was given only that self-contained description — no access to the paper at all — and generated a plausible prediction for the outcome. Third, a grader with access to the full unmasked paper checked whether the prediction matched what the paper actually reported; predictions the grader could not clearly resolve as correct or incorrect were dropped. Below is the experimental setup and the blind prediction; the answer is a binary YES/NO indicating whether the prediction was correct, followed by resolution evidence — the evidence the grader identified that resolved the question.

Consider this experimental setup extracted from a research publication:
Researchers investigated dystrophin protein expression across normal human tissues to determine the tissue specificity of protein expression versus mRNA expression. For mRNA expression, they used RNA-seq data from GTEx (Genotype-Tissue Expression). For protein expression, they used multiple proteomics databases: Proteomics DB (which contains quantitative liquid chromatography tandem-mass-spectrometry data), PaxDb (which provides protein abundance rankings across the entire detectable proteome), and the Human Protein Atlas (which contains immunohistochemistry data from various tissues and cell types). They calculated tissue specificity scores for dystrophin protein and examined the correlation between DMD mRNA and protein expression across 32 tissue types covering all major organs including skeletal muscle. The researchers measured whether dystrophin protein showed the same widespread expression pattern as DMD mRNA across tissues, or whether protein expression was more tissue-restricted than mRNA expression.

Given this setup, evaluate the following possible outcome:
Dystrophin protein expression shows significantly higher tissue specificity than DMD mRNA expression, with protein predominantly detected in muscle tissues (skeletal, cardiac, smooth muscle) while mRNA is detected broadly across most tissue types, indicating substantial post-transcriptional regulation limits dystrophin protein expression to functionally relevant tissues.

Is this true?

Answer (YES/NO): NO